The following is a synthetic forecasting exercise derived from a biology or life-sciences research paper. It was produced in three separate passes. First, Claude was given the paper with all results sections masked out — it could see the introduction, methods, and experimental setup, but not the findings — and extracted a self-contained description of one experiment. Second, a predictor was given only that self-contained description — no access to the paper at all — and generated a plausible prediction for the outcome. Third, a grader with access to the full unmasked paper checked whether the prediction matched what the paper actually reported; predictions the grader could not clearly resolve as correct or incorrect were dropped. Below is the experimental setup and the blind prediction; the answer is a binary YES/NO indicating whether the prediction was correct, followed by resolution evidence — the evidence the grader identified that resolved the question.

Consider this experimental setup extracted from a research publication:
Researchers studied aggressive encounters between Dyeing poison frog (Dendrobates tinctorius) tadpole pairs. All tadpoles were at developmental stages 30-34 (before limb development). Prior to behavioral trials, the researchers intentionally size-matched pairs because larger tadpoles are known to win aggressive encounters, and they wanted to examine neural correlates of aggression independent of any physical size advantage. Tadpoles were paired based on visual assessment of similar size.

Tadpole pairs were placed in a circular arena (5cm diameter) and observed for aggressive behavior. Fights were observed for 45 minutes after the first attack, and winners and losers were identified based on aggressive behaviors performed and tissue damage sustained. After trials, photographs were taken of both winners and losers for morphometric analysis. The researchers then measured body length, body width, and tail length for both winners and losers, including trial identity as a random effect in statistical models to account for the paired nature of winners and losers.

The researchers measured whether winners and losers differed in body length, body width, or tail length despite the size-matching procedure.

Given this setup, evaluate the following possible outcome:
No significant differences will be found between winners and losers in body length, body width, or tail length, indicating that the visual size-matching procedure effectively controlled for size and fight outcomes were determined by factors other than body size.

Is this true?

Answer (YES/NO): YES